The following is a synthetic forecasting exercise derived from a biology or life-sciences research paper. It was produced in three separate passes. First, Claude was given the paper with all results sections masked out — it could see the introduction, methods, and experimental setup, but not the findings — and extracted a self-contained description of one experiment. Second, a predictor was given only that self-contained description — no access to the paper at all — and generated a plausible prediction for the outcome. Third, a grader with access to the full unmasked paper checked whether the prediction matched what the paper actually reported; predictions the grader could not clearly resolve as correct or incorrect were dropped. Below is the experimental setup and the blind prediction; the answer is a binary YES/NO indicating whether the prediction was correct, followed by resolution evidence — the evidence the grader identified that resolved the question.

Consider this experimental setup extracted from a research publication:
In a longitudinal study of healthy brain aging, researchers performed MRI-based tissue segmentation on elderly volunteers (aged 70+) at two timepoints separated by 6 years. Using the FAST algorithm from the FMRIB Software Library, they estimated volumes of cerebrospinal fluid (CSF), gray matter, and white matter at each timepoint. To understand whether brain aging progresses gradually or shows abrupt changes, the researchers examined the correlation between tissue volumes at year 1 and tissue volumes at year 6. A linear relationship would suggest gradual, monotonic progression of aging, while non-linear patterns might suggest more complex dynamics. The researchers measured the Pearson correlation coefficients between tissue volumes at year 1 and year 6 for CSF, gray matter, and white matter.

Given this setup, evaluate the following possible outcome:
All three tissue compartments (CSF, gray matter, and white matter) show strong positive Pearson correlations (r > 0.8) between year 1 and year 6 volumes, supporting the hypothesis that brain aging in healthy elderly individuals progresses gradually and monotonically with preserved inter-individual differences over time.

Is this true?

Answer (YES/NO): YES